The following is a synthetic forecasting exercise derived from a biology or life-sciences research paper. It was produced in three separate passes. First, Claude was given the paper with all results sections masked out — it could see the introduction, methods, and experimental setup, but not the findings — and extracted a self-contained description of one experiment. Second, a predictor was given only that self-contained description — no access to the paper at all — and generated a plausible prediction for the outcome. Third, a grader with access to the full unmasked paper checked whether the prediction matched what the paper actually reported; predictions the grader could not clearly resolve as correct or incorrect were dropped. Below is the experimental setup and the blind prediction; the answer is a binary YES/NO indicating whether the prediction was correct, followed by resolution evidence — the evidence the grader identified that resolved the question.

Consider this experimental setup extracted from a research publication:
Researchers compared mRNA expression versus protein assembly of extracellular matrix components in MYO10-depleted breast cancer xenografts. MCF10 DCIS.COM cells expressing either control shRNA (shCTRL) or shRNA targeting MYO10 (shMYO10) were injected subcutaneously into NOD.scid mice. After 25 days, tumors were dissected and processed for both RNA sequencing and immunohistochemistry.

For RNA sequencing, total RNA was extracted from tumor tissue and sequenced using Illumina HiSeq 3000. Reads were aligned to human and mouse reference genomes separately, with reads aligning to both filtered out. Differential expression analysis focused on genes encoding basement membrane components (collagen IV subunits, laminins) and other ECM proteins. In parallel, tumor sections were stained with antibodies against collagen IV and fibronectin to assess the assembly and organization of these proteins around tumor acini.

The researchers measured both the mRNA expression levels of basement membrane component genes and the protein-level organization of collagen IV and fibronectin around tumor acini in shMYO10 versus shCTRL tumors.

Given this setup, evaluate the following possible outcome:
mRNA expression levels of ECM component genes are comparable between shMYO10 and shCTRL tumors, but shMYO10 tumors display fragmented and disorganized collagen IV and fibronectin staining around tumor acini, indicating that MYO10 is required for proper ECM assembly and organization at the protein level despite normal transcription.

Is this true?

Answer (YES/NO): NO